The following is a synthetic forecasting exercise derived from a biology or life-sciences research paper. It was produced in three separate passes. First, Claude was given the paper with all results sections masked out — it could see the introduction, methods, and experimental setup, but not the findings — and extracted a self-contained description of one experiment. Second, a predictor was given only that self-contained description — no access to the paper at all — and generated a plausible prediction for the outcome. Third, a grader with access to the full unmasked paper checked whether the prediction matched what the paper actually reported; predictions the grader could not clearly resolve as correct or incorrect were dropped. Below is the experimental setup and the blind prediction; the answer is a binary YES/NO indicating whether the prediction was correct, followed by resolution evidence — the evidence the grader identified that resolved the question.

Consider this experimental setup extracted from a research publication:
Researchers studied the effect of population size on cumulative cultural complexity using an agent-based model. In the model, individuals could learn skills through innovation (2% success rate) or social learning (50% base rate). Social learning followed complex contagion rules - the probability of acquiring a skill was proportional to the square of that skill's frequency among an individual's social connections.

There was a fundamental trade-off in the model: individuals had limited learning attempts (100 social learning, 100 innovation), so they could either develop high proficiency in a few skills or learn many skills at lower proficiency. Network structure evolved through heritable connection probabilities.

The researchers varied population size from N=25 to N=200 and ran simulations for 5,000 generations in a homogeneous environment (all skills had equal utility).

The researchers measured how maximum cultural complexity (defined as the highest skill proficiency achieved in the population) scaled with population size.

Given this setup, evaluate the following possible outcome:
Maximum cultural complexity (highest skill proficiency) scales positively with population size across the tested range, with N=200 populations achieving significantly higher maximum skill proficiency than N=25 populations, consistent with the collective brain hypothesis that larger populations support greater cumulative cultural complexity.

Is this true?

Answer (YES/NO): YES